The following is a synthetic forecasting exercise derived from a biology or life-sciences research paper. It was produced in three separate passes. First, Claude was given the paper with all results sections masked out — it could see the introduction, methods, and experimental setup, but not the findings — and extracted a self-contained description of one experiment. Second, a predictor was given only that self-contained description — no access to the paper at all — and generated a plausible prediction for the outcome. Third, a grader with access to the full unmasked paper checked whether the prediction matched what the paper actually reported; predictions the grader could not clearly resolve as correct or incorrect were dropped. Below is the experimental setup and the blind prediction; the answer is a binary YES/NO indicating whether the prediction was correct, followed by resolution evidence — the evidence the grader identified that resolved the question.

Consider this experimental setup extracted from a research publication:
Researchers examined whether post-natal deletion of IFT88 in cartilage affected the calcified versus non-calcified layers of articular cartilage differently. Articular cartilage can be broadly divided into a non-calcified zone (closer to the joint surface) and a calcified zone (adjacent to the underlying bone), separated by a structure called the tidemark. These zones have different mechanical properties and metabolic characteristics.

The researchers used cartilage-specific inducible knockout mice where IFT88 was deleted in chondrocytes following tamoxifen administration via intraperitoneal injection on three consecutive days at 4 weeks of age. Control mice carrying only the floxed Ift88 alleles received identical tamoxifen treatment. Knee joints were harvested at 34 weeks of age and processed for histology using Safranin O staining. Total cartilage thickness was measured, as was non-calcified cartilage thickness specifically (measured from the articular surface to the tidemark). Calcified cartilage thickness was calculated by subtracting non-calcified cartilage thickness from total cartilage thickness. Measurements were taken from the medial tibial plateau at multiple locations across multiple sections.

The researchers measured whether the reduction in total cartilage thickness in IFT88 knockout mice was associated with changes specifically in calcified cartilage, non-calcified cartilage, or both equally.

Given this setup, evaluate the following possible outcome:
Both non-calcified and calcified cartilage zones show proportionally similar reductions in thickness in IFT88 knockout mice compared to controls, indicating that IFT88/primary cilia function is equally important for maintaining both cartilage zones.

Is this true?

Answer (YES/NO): NO